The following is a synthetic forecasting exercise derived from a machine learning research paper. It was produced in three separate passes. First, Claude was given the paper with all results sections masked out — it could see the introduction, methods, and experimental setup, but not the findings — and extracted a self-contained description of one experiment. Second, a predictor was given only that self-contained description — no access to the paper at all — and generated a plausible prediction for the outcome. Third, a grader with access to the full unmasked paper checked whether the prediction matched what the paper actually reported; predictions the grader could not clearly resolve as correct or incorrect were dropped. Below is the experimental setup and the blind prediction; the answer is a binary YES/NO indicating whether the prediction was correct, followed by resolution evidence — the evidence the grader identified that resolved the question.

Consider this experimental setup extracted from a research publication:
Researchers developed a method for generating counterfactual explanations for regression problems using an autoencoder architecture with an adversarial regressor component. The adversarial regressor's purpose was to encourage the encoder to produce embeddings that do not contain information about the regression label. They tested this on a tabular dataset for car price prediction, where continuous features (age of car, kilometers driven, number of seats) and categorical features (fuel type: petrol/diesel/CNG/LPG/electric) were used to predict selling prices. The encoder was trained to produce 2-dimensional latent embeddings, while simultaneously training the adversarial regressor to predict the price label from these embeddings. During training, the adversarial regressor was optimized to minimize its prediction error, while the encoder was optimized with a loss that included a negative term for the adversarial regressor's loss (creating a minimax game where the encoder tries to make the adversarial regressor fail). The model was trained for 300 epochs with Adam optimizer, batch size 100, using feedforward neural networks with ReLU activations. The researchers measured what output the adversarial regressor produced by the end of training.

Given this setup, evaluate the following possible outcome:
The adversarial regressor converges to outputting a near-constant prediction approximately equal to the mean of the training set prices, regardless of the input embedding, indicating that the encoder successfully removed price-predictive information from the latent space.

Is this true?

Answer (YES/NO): YES